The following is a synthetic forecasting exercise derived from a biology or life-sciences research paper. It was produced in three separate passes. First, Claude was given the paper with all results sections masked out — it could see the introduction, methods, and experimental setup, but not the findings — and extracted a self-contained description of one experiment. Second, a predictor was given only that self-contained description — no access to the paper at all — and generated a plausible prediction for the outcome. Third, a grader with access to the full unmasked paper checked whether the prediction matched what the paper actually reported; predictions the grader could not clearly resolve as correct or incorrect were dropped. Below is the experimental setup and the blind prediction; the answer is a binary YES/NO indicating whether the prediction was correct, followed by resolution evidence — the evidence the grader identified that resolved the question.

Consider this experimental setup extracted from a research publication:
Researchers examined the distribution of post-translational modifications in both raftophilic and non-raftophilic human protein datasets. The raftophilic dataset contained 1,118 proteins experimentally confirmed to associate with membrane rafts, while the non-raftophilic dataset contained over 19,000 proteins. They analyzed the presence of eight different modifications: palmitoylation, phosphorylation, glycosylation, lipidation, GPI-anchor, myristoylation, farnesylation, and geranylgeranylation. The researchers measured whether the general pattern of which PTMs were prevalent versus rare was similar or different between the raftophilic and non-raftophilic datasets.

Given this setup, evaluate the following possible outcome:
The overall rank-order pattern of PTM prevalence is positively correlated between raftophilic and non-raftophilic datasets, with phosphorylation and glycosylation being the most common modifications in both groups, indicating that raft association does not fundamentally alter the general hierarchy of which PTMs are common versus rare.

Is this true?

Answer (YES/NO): NO